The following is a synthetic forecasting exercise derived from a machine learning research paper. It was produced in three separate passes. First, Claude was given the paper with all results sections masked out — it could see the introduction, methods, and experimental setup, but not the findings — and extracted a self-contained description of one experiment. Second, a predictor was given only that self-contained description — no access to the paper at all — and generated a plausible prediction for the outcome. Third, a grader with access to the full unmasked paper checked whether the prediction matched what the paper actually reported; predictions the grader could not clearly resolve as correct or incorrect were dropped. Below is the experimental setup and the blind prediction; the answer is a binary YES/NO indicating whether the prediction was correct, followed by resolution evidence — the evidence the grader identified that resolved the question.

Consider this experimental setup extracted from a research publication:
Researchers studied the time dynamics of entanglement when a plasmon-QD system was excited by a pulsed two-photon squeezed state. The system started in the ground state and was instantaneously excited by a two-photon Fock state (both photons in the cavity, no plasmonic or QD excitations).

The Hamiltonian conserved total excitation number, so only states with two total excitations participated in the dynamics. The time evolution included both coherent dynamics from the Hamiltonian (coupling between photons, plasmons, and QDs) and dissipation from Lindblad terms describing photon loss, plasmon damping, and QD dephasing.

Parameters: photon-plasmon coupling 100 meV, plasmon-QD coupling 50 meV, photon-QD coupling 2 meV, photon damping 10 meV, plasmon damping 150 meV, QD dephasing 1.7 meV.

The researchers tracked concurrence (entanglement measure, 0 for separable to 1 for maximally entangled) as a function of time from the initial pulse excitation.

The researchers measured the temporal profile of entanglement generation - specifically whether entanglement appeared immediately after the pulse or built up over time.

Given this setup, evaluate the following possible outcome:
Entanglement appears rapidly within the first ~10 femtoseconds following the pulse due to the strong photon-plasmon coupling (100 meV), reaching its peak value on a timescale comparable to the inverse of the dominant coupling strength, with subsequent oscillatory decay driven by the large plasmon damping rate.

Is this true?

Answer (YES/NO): NO